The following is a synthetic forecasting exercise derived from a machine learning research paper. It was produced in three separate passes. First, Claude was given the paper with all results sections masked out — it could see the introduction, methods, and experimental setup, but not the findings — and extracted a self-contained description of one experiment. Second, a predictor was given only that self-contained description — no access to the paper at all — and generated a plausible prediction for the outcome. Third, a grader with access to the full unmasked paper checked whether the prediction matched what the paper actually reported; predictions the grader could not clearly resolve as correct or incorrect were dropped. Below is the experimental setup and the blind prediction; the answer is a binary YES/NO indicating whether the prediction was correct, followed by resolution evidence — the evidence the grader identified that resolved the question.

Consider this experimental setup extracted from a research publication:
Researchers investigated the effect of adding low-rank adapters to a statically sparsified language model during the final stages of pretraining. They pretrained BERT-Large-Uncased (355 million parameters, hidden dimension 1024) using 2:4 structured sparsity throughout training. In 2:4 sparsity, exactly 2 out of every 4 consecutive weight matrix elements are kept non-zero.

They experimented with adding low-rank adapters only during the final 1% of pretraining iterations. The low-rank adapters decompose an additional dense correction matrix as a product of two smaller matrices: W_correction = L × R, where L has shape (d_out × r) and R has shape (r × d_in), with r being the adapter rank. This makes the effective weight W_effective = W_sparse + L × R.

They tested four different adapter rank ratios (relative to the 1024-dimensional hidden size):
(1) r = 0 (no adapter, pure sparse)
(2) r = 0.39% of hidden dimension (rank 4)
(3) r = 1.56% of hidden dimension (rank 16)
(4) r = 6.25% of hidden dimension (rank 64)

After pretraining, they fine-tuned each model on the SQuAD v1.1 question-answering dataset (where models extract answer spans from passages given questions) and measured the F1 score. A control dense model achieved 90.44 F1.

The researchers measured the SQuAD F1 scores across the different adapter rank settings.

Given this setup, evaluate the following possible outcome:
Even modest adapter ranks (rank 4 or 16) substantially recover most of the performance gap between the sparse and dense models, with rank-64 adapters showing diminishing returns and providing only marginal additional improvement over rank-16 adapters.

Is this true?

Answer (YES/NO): NO